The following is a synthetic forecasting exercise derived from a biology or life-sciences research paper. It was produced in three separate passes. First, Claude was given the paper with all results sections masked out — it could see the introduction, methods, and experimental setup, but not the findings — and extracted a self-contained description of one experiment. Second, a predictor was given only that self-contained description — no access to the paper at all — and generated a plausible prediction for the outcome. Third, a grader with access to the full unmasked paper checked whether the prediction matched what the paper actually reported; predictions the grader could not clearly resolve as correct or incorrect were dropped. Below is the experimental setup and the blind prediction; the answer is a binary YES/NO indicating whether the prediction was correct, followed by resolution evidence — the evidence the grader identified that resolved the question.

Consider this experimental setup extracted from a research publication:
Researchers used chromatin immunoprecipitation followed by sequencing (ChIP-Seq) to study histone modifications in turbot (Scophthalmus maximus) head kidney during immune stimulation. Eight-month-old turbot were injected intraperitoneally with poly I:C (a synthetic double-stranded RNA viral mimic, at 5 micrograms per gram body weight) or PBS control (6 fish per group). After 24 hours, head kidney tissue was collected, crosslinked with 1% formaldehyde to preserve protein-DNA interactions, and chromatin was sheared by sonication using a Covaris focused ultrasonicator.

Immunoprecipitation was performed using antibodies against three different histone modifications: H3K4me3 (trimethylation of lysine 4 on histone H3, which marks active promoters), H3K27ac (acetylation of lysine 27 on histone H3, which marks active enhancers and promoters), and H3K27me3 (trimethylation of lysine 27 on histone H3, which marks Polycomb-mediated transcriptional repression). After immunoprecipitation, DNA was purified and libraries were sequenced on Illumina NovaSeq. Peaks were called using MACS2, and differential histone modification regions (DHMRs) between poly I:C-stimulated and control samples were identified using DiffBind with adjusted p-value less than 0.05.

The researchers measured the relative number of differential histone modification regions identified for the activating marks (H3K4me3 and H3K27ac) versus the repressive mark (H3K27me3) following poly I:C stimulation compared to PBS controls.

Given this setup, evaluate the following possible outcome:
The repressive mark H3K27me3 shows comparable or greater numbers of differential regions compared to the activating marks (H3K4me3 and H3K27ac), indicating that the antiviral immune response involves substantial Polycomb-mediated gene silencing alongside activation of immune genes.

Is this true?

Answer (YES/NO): NO